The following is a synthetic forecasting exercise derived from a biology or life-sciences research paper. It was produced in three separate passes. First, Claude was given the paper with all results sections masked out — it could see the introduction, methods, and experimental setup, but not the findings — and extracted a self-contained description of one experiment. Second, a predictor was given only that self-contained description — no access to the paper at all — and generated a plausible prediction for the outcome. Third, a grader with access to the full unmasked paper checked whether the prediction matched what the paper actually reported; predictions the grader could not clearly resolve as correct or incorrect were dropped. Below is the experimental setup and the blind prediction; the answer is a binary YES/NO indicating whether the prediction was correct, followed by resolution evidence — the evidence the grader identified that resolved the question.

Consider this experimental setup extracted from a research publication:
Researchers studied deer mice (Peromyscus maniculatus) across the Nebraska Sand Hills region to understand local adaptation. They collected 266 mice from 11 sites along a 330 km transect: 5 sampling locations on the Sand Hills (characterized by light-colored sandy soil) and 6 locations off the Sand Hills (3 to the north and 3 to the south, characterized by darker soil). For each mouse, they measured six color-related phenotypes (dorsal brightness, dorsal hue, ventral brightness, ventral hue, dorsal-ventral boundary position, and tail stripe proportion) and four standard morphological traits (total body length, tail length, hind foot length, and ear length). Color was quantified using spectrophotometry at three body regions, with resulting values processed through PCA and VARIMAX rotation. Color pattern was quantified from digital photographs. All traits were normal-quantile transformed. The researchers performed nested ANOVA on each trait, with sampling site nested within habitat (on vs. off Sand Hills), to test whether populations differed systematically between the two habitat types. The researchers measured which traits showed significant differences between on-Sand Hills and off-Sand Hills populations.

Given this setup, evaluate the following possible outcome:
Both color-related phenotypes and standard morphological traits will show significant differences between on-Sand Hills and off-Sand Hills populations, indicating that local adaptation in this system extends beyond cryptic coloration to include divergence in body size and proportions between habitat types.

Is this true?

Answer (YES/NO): NO